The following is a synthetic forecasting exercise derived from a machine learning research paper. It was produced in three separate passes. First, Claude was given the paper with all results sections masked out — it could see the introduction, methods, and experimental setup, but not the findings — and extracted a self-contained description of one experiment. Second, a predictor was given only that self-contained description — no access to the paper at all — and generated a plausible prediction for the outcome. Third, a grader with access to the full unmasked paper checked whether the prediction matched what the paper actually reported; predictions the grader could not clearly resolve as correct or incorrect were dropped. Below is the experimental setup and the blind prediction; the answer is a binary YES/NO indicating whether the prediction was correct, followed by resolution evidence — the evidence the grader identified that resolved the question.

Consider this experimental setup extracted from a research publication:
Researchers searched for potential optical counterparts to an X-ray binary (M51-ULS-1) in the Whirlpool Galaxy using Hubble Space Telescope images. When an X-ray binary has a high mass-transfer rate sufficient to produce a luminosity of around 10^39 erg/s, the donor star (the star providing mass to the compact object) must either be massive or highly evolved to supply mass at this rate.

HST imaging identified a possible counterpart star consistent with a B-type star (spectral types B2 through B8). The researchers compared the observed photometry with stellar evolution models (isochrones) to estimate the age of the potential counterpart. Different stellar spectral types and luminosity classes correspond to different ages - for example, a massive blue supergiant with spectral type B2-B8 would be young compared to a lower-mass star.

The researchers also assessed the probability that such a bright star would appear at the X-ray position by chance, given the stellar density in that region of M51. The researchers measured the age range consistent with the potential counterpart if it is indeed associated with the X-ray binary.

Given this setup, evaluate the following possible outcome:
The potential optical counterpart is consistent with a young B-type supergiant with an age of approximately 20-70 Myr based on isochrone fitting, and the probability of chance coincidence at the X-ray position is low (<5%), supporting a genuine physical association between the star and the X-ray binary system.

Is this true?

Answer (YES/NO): NO